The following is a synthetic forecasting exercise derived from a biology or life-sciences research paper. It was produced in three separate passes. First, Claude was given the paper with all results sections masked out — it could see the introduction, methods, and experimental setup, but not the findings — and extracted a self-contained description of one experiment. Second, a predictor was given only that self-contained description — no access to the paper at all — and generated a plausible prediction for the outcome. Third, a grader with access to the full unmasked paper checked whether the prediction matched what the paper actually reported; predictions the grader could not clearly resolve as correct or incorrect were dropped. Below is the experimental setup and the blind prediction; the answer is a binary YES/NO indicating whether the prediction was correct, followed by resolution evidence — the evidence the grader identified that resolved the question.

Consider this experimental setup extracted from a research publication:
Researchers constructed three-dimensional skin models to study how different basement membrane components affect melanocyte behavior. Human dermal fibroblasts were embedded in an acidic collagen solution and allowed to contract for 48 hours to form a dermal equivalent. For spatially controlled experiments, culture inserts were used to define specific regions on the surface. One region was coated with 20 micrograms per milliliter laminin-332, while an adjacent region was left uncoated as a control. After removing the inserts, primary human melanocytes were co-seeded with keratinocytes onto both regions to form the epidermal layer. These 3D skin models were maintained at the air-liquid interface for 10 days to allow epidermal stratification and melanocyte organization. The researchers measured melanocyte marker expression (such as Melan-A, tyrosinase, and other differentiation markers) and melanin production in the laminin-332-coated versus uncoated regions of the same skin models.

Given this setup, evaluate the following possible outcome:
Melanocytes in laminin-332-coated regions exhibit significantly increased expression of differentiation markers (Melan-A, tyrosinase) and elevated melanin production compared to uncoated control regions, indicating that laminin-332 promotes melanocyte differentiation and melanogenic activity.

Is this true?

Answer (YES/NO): NO